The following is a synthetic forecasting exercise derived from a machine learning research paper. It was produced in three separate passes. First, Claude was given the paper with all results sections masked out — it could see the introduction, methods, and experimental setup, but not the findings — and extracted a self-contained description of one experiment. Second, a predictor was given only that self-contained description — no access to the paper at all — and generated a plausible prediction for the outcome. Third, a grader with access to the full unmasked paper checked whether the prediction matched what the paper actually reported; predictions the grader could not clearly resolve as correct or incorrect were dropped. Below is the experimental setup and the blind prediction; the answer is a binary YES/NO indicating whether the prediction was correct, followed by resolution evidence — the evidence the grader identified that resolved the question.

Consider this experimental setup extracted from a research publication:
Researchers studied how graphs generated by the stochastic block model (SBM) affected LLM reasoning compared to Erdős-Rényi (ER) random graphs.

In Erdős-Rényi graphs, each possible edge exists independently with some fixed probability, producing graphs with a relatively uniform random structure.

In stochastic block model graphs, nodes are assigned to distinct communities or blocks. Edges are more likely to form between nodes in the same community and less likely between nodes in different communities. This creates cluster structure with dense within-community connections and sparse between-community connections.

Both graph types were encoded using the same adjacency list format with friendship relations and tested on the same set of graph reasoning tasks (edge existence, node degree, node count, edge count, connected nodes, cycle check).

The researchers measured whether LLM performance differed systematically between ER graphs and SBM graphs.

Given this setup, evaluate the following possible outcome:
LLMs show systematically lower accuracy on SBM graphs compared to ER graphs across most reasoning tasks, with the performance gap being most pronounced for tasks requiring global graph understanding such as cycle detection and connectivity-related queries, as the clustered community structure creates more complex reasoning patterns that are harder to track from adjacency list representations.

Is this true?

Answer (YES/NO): NO